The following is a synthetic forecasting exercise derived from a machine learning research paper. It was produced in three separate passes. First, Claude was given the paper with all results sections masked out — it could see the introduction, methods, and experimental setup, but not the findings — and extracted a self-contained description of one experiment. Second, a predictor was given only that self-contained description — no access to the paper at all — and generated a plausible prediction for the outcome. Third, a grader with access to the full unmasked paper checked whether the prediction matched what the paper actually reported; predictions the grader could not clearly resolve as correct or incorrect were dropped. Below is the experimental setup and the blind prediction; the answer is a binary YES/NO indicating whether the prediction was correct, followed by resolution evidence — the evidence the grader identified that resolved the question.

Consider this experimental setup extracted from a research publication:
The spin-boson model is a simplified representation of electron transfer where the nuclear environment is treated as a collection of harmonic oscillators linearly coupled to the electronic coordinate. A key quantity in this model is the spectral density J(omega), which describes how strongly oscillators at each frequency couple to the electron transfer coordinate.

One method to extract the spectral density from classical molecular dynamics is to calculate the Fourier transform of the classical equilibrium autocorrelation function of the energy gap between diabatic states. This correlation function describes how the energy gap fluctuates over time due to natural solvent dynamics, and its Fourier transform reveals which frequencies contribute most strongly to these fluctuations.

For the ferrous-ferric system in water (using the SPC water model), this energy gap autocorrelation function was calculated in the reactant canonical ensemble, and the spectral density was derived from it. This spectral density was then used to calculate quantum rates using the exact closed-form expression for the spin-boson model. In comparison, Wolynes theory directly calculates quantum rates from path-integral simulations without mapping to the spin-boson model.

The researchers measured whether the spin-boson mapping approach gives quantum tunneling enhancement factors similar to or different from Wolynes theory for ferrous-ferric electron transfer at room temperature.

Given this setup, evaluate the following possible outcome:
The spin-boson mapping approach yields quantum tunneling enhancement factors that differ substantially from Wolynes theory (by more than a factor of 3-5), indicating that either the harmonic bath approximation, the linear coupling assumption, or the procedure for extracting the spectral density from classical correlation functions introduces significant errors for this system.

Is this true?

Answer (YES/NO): NO